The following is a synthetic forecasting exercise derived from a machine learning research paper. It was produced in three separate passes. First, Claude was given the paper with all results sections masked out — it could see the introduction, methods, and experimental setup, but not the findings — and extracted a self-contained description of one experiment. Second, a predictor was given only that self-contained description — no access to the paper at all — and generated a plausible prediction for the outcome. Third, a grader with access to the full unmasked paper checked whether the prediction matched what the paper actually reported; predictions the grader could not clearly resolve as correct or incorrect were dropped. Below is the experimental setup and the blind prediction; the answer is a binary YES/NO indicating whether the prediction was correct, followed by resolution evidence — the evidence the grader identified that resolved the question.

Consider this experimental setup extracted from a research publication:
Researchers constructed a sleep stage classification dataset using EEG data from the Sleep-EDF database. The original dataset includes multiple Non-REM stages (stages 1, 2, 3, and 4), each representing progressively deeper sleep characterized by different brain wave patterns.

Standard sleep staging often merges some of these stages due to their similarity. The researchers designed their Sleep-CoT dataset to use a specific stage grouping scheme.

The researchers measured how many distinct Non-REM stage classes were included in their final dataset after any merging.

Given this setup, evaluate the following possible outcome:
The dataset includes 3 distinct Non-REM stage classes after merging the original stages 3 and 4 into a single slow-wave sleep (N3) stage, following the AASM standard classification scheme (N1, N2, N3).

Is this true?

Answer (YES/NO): YES